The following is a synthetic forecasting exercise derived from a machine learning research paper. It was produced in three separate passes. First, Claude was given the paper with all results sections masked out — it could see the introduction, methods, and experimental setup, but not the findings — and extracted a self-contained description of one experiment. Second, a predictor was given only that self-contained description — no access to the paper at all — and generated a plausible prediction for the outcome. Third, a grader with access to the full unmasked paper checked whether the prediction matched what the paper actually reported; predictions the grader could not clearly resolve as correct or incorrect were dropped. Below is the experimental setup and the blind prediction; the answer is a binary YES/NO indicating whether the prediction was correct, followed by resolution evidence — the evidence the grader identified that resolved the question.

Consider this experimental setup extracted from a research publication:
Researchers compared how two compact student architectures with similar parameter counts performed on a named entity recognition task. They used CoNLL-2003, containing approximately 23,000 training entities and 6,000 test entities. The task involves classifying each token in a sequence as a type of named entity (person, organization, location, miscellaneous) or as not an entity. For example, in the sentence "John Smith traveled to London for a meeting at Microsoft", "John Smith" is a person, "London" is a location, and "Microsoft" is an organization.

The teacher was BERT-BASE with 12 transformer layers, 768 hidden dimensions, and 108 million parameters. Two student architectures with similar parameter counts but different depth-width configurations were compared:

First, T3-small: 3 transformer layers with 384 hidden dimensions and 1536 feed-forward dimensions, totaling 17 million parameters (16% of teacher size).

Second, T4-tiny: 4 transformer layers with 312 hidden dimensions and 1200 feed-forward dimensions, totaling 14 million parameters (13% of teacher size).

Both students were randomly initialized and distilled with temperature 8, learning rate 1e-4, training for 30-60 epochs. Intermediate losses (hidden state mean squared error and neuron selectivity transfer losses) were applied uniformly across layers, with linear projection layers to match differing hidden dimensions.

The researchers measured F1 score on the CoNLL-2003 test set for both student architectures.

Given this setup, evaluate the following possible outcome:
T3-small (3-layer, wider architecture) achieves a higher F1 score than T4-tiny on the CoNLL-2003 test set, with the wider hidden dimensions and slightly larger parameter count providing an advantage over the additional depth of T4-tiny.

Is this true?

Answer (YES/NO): YES